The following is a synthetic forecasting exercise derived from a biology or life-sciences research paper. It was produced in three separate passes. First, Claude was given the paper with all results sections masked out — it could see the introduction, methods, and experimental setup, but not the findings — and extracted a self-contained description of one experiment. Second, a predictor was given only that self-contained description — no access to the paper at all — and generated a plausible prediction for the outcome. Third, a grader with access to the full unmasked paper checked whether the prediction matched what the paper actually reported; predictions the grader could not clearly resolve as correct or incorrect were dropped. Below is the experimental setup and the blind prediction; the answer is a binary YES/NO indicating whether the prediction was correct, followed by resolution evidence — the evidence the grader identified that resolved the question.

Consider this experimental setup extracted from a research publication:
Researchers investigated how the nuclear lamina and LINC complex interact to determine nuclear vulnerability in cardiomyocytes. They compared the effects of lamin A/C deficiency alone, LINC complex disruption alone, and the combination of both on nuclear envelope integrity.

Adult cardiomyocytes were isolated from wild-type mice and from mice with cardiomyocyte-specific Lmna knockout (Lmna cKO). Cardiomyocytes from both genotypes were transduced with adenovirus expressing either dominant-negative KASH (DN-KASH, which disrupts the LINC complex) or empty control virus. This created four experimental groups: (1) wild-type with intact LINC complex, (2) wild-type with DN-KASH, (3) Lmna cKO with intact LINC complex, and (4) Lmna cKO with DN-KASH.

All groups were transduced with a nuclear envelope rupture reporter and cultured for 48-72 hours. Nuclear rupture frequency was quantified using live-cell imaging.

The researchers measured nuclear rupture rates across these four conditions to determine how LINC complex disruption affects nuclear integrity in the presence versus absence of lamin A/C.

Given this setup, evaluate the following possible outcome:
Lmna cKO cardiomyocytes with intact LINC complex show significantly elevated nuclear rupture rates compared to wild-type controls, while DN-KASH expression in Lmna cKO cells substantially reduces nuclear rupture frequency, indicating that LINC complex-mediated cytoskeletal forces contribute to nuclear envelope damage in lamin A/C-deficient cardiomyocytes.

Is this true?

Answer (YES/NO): YES